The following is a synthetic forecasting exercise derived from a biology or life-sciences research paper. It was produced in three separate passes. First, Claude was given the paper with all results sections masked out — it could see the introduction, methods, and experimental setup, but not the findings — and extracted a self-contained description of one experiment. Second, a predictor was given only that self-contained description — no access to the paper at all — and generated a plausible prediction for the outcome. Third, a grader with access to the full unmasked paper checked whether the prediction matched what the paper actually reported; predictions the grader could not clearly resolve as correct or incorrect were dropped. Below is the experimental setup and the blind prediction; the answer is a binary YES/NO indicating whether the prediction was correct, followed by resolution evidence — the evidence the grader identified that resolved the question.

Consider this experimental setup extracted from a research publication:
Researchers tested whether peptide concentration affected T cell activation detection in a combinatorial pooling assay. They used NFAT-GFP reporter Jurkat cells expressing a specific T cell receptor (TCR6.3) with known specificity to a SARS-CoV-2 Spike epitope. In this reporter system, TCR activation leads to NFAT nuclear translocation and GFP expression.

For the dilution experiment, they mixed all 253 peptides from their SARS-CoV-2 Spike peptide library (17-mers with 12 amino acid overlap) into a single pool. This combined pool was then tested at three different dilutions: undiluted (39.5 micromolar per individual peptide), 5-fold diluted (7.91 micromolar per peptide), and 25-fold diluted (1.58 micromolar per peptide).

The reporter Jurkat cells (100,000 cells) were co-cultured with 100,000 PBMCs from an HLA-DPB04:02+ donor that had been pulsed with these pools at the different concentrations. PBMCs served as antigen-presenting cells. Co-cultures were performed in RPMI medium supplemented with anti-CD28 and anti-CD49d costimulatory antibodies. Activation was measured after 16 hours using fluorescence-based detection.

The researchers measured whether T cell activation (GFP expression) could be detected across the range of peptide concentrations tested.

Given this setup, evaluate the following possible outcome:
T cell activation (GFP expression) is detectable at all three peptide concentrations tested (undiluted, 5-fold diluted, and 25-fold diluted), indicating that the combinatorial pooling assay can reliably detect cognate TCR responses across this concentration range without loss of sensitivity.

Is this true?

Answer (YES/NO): NO